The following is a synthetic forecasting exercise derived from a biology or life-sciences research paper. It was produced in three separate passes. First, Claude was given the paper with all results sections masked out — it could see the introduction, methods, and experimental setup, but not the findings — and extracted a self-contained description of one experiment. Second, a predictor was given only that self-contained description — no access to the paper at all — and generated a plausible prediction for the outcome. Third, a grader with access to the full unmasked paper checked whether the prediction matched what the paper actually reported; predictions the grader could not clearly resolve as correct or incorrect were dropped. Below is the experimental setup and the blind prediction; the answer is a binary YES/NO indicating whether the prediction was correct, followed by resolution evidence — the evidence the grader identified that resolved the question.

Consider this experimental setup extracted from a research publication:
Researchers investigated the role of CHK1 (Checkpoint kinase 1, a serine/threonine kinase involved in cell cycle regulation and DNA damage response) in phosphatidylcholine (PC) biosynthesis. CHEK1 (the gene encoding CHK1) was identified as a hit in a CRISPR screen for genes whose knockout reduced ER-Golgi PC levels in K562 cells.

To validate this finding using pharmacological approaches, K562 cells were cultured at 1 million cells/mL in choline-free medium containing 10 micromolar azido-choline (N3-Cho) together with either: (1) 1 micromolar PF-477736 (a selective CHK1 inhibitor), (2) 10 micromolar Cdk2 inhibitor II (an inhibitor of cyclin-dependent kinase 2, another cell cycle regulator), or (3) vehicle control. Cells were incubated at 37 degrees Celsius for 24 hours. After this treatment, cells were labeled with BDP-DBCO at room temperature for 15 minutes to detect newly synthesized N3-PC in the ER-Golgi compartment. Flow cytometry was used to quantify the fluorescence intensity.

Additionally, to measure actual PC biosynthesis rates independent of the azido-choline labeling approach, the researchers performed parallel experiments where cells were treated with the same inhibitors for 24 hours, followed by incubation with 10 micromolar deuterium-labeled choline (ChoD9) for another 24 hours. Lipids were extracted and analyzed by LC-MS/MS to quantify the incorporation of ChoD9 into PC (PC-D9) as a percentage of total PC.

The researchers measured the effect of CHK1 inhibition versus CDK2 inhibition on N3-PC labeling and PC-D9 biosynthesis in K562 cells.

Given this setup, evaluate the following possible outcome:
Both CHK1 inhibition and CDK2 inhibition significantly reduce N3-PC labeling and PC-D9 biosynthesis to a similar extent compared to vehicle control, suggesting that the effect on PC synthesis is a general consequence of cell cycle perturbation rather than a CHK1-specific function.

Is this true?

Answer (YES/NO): NO